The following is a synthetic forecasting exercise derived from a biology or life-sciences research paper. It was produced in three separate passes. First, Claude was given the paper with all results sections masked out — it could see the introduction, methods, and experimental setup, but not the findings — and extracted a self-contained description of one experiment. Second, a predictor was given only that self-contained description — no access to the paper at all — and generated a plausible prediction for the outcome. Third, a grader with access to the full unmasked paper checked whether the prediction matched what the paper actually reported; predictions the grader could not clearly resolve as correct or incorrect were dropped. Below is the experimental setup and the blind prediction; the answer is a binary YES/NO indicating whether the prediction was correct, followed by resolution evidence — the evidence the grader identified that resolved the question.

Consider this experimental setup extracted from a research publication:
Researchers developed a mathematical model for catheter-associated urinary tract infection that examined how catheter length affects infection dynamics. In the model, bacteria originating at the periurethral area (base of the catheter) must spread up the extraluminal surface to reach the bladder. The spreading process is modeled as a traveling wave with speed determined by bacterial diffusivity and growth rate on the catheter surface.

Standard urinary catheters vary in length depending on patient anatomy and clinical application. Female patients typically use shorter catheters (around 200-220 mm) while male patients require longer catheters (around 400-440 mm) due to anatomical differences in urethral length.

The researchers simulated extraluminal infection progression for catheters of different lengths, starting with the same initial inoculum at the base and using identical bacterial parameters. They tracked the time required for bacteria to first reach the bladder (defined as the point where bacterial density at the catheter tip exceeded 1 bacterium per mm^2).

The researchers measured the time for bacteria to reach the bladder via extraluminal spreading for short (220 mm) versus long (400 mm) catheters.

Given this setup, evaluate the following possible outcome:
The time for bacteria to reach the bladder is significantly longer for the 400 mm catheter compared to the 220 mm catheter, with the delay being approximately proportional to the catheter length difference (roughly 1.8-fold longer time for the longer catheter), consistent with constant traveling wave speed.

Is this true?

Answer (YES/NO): YES